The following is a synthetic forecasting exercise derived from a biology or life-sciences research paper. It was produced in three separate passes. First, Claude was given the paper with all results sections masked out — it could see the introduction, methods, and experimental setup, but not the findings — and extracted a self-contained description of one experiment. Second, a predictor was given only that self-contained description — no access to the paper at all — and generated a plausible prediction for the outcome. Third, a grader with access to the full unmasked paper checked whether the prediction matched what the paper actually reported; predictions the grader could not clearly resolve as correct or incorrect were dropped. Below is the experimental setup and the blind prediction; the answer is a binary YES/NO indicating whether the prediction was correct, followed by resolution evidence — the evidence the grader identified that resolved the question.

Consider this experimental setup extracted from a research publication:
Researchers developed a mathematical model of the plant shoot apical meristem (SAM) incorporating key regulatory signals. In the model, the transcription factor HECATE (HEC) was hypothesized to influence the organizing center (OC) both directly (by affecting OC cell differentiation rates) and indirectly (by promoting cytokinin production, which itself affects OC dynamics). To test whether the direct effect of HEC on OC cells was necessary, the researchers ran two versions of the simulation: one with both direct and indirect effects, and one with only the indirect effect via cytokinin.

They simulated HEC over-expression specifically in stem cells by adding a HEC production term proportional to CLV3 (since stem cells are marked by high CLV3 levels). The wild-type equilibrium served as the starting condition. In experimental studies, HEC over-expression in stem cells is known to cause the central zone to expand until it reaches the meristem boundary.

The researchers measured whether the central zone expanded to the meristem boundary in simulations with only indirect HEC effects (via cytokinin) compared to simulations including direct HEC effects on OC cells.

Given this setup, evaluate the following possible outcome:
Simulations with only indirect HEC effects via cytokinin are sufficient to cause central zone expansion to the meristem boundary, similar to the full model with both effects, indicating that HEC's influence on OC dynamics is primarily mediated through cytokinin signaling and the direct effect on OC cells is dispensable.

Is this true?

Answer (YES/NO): NO